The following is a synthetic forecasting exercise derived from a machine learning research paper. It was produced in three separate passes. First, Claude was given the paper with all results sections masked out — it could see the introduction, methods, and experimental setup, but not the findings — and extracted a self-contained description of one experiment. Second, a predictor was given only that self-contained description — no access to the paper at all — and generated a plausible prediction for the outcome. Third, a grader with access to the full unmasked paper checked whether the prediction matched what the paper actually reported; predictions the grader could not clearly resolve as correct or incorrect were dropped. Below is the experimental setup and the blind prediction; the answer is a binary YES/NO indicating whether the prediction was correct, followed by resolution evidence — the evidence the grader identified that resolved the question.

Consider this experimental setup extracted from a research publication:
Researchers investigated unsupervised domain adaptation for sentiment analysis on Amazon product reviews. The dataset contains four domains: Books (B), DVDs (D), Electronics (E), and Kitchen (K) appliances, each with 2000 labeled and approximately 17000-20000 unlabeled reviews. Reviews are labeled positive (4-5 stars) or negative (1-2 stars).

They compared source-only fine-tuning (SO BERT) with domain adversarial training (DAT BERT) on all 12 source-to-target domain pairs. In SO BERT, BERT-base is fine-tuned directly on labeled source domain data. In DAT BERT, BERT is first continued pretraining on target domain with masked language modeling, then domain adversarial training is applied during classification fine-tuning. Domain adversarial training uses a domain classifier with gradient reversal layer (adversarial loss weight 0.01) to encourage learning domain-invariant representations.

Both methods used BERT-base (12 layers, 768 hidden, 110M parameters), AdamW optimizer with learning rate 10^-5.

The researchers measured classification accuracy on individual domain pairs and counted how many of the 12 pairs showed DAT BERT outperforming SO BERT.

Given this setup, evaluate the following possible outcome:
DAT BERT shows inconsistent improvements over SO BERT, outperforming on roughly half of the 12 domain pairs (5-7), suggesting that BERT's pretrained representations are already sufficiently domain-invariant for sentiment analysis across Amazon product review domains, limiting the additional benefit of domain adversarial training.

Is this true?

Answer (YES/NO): NO